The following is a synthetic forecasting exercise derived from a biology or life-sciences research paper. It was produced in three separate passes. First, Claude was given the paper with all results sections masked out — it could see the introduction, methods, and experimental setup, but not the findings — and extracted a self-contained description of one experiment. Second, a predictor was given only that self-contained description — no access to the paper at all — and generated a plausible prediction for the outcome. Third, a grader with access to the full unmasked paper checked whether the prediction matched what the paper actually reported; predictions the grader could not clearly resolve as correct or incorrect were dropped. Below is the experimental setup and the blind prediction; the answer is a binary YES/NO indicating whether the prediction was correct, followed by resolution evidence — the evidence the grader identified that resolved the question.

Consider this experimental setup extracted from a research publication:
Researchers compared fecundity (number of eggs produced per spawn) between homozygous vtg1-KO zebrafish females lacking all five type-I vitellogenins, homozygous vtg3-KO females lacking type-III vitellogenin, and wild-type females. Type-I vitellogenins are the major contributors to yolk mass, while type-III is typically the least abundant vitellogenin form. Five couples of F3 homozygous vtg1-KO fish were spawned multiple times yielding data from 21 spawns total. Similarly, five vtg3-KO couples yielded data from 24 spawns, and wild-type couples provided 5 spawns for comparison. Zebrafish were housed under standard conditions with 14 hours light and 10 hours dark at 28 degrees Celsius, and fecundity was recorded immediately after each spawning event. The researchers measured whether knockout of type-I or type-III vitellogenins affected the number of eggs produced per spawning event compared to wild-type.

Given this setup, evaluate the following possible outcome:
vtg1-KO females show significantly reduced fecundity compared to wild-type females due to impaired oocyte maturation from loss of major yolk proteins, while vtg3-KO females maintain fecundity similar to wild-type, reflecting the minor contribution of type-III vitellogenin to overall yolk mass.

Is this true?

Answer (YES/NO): NO